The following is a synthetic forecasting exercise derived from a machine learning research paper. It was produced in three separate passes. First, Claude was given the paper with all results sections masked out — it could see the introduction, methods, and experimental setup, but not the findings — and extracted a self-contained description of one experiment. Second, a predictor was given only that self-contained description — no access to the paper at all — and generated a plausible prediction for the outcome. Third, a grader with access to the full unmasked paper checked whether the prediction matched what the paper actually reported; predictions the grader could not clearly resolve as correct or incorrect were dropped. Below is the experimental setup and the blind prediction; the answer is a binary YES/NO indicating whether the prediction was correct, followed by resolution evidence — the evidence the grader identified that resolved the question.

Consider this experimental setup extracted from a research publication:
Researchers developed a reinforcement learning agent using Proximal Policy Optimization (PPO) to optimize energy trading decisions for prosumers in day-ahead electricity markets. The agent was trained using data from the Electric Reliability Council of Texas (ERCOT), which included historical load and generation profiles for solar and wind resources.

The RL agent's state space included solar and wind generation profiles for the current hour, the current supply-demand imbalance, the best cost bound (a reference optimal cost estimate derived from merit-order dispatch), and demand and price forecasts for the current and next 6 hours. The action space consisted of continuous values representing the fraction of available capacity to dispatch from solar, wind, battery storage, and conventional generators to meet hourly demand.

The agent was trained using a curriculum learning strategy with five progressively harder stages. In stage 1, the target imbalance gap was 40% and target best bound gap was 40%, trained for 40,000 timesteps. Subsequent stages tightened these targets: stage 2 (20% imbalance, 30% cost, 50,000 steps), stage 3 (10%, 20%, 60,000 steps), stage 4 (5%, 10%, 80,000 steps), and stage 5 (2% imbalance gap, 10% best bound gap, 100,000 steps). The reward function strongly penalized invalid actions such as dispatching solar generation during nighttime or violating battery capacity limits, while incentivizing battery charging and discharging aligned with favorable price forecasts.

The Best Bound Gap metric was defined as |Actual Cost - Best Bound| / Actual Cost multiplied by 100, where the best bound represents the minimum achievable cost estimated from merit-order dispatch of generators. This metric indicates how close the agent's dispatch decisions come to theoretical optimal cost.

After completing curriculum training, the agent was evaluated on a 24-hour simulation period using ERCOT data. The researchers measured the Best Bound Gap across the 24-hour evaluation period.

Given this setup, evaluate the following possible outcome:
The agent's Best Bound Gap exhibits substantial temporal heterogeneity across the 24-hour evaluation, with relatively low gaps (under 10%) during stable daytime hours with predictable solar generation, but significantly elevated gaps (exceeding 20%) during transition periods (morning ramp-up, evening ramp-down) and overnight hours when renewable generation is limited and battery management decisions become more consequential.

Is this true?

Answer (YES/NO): NO